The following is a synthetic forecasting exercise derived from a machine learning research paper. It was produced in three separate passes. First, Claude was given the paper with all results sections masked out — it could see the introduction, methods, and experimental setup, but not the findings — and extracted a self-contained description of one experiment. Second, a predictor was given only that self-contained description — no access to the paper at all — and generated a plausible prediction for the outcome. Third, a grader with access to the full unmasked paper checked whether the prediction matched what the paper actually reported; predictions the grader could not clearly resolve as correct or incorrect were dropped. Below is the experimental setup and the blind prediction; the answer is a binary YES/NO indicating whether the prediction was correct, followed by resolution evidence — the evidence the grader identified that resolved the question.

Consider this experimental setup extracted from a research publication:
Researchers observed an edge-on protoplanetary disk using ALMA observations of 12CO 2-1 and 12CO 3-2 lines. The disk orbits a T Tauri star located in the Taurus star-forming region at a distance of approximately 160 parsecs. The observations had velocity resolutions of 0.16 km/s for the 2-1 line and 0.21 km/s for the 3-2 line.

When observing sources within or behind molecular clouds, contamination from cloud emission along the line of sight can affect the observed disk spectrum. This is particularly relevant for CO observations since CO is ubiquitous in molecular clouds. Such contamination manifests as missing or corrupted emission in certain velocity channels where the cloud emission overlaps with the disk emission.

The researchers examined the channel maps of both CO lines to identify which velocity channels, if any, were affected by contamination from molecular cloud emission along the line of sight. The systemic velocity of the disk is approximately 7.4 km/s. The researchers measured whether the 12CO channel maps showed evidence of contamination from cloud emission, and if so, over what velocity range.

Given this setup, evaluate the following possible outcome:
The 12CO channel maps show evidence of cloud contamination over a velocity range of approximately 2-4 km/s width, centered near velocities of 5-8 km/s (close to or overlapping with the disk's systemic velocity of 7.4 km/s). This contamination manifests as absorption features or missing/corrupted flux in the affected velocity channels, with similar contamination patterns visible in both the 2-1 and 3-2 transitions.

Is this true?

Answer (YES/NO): NO